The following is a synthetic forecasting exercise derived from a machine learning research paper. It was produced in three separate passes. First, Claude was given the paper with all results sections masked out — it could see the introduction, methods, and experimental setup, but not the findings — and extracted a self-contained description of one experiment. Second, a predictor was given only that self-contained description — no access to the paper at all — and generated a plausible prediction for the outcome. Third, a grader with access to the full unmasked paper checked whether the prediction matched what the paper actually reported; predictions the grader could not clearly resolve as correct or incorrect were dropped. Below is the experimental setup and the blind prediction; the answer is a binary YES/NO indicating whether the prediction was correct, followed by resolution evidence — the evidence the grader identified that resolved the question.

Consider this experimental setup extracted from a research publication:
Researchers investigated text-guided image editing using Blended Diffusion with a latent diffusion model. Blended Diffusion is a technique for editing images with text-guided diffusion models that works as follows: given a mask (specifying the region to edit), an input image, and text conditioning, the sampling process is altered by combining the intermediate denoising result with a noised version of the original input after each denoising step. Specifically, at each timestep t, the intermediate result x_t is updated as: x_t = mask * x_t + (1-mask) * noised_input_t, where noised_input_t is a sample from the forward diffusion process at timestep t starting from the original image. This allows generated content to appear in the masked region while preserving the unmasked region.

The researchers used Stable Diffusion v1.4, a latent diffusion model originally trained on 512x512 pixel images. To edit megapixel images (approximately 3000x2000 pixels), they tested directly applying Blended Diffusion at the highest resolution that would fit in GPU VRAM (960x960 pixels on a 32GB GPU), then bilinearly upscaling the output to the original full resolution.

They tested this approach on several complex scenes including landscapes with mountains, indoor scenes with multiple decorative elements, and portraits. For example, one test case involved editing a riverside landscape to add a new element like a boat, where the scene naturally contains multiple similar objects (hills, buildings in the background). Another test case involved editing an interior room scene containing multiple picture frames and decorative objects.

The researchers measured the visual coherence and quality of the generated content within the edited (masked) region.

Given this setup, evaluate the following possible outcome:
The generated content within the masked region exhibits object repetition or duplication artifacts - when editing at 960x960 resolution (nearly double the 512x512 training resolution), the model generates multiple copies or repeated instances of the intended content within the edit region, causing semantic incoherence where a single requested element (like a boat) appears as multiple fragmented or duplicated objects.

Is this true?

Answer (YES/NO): YES